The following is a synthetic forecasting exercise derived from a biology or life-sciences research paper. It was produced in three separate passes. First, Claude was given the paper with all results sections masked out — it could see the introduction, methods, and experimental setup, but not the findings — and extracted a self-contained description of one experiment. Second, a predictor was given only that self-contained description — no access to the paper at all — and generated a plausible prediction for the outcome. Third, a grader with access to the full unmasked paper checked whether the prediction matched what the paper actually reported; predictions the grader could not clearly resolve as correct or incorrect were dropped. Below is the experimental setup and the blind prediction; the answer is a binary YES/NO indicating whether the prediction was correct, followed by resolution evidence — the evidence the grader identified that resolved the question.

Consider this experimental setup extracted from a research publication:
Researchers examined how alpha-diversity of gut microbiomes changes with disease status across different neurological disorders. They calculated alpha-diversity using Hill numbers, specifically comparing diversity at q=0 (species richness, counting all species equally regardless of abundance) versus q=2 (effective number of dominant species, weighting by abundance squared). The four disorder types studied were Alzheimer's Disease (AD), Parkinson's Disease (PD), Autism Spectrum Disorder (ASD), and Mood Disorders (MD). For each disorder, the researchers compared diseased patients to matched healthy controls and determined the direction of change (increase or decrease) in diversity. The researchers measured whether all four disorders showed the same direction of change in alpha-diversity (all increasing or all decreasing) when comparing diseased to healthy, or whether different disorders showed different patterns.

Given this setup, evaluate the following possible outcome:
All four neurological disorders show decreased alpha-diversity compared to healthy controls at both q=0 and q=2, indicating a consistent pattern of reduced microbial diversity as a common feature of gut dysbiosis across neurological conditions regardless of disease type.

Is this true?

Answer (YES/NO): NO